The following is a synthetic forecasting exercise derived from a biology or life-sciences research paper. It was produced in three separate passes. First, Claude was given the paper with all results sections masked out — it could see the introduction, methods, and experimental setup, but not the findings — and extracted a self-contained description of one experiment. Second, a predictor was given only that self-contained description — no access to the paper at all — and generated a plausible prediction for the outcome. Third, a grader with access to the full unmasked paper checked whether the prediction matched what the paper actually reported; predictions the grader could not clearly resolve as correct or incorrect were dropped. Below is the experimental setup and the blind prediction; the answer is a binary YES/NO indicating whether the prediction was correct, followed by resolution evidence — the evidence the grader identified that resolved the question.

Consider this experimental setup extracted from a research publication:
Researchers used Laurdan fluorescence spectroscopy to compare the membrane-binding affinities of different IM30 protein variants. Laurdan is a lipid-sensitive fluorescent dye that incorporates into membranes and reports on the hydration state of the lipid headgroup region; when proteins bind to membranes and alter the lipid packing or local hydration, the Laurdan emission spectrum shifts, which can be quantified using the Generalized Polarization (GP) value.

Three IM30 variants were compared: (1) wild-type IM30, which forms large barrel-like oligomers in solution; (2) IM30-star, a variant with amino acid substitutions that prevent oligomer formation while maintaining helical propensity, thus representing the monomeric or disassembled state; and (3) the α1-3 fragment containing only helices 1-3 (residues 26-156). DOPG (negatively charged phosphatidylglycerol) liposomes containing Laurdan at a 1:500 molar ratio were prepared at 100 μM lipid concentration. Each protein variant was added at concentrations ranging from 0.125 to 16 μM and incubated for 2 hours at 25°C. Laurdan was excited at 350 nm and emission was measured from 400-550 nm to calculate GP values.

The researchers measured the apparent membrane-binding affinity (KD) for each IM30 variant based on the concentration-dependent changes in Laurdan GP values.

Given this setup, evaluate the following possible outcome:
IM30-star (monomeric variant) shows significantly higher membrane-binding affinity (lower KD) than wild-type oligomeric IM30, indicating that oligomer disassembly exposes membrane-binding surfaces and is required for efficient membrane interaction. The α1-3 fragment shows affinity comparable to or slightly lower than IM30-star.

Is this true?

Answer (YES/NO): NO